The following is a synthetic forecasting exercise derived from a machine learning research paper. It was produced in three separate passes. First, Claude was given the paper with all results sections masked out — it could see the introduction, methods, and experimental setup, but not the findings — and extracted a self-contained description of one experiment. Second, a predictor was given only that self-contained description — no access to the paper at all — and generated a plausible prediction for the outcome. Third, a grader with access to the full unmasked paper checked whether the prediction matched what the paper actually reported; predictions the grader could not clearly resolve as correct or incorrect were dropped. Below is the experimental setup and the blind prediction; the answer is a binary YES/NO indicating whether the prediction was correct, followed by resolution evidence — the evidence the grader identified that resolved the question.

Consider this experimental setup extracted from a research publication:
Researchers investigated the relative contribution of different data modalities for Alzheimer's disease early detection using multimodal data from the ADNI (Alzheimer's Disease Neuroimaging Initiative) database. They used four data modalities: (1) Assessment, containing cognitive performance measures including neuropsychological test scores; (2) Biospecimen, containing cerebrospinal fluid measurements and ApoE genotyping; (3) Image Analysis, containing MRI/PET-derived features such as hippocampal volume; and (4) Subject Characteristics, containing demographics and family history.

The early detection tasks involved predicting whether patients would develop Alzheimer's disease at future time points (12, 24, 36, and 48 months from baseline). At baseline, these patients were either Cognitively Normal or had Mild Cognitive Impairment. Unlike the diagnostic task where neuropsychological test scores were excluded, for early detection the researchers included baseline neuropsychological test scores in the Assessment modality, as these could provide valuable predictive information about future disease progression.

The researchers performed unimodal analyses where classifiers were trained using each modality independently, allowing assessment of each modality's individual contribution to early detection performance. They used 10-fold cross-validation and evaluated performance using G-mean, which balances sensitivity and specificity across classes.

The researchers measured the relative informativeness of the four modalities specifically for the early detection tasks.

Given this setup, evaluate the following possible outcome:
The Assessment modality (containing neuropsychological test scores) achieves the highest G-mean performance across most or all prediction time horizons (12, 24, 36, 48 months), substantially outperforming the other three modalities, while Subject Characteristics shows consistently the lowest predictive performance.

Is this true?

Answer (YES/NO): NO